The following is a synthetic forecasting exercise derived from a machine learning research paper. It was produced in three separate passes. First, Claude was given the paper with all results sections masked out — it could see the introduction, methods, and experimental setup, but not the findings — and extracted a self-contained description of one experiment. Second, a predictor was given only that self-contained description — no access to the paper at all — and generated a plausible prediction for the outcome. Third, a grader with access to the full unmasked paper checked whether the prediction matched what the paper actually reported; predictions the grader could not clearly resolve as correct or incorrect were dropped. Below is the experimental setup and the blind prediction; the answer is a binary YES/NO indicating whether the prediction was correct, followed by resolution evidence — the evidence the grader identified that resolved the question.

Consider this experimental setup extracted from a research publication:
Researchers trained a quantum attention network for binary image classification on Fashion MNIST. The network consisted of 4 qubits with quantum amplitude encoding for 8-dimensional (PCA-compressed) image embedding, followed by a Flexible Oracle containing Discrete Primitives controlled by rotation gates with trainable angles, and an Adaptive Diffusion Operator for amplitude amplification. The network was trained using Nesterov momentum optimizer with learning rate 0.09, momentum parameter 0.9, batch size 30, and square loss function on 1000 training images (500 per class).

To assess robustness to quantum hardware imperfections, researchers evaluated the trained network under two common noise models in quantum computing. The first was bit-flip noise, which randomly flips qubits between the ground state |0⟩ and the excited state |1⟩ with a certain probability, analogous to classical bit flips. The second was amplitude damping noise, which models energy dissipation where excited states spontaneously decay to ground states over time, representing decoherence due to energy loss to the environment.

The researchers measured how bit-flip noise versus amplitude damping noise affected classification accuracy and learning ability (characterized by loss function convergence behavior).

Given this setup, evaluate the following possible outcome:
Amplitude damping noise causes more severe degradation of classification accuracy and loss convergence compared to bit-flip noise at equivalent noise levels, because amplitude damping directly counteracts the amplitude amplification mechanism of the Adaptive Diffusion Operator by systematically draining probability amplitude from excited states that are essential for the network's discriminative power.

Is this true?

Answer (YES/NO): NO